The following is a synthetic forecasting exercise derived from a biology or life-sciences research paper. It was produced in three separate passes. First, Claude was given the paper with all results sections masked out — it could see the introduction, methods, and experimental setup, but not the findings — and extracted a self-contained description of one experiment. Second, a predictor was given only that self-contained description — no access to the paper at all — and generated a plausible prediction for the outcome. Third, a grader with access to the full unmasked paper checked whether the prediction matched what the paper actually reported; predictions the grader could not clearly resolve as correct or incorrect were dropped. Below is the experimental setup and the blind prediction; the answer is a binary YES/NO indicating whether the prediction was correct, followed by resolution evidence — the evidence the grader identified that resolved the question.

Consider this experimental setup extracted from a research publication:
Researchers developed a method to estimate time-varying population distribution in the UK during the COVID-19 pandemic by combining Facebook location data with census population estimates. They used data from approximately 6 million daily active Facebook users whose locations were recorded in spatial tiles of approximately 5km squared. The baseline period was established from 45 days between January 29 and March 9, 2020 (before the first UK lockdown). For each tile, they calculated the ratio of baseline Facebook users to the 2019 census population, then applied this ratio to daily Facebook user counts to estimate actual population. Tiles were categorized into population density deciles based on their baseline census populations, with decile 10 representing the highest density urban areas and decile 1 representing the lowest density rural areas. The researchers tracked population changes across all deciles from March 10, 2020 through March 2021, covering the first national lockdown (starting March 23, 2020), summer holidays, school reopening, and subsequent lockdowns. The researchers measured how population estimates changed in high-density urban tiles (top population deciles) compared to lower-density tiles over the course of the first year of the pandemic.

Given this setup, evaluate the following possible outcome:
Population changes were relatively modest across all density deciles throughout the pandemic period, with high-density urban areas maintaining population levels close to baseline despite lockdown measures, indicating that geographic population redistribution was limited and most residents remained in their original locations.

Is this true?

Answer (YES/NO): NO